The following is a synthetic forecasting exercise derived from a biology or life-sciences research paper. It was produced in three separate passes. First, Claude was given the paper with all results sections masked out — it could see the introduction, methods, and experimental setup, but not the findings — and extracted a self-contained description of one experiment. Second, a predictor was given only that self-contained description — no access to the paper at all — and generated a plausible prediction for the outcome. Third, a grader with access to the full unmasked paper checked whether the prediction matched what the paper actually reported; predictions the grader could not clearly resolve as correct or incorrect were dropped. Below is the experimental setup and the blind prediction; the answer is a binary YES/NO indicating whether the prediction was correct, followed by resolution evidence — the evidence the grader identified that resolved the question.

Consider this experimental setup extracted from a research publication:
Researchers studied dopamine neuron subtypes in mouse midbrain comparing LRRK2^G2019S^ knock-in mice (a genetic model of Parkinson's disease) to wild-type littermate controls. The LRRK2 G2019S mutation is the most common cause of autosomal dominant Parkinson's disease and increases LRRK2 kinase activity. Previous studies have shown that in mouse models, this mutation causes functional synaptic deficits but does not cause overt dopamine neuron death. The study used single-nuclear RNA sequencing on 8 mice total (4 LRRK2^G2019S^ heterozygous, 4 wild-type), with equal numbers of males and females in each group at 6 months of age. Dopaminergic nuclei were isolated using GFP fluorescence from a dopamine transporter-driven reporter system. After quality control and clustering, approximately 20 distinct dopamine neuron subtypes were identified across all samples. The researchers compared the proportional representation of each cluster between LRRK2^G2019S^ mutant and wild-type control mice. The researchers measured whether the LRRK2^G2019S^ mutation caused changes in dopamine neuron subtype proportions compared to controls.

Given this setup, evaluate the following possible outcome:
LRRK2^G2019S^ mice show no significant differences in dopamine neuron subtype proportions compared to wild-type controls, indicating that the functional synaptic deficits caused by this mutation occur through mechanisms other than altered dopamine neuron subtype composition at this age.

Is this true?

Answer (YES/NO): YES